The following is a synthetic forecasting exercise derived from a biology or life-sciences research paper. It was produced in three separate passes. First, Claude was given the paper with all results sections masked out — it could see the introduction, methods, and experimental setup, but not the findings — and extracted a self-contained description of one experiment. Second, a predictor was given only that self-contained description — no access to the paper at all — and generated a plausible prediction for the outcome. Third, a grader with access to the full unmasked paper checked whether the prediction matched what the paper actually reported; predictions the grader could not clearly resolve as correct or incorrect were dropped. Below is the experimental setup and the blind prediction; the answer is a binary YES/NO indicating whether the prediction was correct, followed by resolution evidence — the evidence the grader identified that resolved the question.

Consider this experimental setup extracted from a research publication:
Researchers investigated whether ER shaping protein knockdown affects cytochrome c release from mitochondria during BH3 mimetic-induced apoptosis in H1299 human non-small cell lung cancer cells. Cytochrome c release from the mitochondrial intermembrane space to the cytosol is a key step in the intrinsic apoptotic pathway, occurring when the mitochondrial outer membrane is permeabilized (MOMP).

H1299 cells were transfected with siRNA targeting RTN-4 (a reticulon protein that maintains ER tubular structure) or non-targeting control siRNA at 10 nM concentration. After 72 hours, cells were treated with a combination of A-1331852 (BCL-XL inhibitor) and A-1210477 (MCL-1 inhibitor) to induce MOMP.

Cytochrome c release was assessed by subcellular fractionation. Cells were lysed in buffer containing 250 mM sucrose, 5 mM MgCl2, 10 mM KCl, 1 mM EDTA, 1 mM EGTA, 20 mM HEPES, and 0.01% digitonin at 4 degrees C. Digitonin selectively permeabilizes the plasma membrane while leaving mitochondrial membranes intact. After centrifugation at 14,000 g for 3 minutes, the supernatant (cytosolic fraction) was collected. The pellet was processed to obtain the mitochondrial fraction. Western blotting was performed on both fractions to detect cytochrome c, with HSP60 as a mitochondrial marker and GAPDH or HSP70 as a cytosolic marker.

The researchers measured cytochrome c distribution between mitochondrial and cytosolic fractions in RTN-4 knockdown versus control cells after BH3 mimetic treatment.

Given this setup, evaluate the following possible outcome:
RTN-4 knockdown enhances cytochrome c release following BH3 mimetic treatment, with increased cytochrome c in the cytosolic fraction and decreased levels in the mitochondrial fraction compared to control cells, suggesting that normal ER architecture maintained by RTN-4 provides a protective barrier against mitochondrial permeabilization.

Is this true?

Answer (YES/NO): NO